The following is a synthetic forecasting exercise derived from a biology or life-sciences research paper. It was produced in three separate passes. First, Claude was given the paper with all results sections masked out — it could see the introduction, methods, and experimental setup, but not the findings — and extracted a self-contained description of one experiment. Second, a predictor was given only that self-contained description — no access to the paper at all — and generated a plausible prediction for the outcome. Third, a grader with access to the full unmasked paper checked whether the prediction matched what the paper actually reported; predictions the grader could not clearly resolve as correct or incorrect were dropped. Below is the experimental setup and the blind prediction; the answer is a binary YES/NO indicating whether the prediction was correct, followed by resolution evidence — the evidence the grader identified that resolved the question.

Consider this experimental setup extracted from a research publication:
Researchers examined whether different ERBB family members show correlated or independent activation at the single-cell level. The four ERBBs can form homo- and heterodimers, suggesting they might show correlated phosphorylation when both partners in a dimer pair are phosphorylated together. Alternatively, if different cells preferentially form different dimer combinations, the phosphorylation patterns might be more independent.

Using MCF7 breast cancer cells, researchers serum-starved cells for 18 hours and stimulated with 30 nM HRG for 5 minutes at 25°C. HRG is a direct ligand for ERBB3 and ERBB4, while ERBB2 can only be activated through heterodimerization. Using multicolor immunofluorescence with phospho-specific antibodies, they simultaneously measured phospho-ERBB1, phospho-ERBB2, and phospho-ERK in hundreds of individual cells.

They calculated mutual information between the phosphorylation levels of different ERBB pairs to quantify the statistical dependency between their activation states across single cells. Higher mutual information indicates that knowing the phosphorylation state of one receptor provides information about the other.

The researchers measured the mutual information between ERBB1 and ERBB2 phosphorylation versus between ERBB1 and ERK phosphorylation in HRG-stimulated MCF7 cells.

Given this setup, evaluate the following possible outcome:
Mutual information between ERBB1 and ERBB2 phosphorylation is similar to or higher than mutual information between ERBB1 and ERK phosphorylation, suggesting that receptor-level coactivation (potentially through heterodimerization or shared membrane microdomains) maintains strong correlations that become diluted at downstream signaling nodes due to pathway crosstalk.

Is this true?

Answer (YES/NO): YES